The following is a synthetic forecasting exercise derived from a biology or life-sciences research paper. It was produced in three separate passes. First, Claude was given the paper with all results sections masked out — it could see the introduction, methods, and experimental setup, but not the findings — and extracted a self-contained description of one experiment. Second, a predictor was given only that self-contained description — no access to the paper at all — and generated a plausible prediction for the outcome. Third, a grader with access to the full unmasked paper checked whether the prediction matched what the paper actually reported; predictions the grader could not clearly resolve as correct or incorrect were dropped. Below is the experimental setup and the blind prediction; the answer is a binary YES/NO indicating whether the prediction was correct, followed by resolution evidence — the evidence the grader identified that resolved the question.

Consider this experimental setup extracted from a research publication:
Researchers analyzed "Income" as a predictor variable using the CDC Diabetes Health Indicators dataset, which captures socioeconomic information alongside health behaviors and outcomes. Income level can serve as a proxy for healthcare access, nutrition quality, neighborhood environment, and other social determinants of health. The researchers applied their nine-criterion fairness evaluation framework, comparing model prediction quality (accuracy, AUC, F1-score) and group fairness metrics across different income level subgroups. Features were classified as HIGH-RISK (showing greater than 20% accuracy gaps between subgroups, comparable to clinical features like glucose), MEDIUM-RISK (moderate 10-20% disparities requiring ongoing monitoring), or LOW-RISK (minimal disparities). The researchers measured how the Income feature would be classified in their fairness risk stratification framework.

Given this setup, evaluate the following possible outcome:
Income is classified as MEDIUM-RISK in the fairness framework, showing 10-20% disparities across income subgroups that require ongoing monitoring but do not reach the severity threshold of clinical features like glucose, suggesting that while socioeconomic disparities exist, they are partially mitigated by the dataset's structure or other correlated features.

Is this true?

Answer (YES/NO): YES